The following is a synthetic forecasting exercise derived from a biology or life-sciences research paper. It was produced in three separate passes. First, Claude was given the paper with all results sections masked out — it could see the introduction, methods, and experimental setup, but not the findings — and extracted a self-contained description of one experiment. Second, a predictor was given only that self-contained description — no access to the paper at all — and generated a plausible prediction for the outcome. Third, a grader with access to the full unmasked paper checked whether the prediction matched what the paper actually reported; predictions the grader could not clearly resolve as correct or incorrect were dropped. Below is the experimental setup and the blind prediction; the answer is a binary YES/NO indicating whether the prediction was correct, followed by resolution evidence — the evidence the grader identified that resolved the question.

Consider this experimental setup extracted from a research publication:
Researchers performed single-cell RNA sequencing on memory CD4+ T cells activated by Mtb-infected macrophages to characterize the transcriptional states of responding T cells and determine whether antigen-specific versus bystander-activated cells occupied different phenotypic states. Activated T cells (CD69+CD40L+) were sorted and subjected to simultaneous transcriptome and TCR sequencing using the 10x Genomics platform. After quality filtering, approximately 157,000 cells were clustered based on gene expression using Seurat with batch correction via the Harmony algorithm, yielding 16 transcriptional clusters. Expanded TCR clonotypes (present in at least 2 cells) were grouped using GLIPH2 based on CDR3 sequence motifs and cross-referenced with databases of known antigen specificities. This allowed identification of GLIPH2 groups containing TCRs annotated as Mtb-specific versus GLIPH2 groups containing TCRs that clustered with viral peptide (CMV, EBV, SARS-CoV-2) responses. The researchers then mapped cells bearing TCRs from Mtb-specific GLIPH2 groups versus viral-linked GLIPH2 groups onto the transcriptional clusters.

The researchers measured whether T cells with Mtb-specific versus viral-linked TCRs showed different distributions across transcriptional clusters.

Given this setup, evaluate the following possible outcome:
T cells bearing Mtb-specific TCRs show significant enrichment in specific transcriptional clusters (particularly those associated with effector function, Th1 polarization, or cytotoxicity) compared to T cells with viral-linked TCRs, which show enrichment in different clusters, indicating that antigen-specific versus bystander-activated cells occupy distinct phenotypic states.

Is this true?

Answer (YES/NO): YES